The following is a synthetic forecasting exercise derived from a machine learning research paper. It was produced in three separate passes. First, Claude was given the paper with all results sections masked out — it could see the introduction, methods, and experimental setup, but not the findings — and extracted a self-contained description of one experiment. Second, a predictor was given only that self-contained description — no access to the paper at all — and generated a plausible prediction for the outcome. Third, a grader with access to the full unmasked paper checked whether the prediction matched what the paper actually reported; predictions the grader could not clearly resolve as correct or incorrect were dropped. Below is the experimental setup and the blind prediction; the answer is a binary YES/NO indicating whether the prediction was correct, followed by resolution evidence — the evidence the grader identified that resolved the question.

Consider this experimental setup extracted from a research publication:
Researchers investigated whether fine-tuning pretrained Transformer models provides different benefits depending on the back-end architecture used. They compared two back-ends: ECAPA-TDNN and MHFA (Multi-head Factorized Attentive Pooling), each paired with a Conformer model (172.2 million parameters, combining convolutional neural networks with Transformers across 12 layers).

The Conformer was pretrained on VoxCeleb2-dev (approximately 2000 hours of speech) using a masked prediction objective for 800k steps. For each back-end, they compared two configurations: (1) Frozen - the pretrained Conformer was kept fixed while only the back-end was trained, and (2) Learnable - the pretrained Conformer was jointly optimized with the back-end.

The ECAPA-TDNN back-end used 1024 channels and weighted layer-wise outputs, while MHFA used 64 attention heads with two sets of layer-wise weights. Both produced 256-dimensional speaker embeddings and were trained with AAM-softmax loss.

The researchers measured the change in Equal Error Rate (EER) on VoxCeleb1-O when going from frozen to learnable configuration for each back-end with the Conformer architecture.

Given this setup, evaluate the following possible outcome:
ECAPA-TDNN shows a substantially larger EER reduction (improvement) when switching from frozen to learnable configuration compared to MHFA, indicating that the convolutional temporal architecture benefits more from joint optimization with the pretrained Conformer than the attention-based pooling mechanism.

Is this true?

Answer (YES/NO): NO